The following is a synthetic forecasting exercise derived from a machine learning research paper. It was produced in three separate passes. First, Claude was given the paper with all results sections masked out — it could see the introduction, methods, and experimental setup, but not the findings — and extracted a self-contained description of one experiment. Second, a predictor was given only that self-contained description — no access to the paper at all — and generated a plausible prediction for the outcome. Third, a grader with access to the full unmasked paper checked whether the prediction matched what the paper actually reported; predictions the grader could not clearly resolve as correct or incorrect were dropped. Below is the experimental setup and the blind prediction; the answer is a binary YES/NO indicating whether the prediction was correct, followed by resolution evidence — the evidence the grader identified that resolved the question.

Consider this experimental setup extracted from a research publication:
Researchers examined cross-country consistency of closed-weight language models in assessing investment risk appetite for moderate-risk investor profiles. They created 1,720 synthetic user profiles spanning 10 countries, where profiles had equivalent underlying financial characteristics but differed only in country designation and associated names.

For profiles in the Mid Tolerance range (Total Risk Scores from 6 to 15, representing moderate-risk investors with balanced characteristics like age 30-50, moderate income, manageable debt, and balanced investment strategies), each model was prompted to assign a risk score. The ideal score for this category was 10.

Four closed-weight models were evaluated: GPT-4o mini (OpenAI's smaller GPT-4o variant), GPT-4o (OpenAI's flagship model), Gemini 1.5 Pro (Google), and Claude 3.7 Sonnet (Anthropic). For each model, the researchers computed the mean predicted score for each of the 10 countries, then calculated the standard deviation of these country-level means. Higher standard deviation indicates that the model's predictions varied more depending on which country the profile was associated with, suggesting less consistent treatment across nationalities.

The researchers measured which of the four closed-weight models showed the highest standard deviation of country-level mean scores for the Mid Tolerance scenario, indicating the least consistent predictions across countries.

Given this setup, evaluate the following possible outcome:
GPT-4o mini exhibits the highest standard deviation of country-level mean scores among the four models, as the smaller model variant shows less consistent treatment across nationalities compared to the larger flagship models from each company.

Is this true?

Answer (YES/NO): NO